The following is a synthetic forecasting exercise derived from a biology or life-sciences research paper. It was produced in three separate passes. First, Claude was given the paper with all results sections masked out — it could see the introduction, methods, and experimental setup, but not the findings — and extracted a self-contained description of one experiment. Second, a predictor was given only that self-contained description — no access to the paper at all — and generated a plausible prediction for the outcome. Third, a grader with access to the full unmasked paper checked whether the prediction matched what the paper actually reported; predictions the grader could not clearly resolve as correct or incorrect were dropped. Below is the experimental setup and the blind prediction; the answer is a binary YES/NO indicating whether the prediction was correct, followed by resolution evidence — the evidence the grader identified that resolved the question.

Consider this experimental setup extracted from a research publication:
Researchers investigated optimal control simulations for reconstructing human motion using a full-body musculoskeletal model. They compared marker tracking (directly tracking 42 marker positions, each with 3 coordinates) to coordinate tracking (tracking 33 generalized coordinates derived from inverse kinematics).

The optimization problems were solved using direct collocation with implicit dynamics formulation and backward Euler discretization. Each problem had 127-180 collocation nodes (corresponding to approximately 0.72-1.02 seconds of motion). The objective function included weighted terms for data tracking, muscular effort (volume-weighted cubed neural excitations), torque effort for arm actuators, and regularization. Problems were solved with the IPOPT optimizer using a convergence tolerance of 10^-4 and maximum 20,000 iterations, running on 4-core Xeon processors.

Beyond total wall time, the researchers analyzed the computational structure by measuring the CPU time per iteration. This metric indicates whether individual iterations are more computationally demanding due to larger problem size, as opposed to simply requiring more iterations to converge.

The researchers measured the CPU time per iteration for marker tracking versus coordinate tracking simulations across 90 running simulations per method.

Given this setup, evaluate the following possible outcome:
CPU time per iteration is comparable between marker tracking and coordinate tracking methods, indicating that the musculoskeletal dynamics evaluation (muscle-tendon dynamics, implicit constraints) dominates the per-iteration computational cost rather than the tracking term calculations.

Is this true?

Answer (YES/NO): YES